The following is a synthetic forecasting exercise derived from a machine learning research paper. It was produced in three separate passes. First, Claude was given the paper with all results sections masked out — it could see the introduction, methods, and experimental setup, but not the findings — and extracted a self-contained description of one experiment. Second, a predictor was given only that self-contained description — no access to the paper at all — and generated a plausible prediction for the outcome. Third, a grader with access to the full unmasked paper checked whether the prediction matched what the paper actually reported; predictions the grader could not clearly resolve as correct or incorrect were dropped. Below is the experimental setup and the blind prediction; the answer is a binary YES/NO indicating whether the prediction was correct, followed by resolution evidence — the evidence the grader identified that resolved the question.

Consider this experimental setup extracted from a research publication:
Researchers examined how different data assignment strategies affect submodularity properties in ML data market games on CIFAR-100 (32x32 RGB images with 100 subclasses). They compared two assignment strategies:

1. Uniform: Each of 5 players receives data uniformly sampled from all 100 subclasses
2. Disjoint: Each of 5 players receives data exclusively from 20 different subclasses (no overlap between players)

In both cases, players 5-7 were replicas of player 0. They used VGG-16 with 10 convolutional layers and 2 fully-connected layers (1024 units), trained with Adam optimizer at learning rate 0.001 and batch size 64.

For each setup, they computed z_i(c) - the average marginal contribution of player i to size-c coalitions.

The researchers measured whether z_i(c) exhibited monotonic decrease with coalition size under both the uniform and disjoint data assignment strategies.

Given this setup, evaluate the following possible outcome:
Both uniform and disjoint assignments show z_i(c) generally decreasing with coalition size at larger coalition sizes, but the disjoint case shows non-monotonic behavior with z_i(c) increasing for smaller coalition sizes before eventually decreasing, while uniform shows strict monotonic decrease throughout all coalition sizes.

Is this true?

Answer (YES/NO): NO